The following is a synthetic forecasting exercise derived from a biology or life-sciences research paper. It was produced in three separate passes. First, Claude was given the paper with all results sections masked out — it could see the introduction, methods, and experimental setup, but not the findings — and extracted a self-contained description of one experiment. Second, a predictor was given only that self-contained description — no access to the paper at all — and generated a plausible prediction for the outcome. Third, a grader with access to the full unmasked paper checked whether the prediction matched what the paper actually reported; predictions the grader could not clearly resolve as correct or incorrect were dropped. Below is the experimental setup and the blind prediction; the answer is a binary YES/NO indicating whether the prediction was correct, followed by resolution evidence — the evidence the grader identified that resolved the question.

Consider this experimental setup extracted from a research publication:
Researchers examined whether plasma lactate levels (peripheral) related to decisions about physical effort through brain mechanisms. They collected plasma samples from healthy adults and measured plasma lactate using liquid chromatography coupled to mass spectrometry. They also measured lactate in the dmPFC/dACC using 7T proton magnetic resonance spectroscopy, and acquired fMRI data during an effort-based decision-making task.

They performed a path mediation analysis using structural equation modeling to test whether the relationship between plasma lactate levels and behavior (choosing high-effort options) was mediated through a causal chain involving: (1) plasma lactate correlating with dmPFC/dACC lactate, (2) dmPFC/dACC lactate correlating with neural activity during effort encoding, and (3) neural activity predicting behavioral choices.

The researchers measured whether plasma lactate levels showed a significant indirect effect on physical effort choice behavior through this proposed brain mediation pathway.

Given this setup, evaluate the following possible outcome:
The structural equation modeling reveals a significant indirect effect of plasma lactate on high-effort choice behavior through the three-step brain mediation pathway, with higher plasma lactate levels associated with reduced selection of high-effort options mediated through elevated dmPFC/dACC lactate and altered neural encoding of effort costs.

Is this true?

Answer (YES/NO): YES